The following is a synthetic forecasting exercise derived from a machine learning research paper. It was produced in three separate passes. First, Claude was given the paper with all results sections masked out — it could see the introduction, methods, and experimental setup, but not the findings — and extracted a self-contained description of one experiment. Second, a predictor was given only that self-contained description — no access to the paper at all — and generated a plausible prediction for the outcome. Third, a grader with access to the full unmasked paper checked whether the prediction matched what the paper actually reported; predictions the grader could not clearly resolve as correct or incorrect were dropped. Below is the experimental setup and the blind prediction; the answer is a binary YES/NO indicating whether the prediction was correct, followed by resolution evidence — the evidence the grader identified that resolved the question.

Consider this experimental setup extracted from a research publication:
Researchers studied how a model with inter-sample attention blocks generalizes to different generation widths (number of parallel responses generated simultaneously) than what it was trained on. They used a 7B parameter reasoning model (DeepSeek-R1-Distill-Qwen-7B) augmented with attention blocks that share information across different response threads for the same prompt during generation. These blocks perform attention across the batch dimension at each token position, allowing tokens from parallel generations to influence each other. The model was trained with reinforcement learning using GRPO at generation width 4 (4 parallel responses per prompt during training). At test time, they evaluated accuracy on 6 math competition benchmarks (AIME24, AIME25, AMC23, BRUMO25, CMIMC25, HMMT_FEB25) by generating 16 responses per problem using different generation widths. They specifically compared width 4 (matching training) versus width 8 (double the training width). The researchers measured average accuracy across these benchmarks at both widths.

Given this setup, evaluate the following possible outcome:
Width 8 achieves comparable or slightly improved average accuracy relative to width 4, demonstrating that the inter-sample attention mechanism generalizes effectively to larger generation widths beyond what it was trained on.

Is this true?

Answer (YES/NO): YES